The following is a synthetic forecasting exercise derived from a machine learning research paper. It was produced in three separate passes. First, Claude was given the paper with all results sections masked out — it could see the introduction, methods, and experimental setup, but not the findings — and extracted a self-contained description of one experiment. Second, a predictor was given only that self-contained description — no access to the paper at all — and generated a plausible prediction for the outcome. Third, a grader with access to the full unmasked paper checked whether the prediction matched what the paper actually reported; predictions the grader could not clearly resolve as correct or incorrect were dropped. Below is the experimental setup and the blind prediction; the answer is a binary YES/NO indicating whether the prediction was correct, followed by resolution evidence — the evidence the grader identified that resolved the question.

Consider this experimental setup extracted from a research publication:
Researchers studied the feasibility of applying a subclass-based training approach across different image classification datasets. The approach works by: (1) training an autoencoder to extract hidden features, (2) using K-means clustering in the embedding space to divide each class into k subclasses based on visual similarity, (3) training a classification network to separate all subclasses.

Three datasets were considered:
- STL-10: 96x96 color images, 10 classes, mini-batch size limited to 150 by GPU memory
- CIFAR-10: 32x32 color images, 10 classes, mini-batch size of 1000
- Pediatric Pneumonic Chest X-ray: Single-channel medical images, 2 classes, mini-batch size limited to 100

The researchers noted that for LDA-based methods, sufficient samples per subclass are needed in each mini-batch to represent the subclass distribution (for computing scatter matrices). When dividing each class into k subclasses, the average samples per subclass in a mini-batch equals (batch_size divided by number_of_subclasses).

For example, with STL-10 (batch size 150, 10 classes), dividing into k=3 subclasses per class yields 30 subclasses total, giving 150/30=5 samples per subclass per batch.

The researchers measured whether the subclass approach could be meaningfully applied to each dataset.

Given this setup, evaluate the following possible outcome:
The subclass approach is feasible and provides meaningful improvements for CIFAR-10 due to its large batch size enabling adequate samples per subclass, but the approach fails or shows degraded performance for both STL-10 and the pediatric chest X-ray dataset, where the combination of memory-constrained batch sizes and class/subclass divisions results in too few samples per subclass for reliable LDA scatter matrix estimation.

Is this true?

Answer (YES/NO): NO